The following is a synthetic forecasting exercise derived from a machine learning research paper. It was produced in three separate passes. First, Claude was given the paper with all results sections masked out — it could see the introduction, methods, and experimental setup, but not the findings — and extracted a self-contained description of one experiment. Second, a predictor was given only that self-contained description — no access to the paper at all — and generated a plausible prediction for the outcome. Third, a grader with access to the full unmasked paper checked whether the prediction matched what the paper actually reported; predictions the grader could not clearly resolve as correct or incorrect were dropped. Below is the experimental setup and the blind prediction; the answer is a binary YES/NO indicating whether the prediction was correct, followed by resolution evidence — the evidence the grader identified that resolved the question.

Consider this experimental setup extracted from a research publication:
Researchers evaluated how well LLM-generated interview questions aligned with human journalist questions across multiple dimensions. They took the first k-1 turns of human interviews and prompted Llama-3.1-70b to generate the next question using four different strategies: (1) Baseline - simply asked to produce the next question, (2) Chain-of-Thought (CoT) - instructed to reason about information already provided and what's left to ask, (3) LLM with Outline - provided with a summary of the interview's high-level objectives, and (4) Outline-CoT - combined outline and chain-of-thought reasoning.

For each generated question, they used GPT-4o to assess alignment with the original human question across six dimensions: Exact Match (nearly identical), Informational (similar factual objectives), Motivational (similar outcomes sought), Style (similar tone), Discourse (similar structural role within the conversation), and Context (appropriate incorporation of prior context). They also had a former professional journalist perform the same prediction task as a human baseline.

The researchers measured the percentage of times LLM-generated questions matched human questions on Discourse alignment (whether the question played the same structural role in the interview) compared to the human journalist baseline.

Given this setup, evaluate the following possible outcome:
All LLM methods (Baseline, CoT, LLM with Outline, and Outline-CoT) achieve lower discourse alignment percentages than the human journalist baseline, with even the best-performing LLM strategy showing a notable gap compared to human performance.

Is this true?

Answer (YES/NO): YES